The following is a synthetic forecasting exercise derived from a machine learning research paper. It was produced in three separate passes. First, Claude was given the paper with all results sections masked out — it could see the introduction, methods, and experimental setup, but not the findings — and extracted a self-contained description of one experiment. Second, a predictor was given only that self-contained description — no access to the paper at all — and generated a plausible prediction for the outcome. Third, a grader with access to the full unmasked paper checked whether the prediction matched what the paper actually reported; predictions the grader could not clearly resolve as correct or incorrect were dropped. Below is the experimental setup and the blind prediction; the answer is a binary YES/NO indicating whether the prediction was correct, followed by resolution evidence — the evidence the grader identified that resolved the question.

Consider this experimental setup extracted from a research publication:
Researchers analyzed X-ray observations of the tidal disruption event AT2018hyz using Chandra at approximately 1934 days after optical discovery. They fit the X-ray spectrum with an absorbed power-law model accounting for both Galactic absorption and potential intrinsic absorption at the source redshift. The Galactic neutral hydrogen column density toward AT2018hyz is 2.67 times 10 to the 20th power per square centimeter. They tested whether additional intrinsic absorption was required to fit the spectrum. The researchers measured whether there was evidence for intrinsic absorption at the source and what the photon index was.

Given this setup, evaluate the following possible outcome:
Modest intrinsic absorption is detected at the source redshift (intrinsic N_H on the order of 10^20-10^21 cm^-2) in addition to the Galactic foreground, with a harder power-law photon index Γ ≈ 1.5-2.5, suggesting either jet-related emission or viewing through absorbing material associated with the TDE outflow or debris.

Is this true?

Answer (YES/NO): NO